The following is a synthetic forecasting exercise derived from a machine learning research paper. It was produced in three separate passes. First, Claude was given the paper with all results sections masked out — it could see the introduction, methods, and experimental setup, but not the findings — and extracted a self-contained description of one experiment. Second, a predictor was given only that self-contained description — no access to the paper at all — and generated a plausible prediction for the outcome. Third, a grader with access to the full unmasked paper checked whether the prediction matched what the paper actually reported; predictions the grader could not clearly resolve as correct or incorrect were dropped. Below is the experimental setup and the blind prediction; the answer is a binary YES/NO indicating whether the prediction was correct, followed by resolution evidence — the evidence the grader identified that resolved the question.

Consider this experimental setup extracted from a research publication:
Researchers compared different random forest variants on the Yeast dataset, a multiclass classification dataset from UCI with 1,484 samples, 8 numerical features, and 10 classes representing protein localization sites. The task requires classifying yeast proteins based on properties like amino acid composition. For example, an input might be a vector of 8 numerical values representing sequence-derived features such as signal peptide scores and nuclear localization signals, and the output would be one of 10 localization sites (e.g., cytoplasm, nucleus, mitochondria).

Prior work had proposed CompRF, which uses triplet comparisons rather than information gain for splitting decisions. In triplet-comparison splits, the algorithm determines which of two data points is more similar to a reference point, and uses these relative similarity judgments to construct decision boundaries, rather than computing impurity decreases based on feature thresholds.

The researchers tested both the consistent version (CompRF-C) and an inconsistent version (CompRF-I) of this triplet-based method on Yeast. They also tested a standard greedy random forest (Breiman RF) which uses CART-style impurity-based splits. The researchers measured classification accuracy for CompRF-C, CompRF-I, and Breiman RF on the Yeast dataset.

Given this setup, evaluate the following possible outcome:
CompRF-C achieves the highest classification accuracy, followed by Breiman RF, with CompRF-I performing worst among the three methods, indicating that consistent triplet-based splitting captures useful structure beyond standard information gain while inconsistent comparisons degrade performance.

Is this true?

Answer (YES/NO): NO